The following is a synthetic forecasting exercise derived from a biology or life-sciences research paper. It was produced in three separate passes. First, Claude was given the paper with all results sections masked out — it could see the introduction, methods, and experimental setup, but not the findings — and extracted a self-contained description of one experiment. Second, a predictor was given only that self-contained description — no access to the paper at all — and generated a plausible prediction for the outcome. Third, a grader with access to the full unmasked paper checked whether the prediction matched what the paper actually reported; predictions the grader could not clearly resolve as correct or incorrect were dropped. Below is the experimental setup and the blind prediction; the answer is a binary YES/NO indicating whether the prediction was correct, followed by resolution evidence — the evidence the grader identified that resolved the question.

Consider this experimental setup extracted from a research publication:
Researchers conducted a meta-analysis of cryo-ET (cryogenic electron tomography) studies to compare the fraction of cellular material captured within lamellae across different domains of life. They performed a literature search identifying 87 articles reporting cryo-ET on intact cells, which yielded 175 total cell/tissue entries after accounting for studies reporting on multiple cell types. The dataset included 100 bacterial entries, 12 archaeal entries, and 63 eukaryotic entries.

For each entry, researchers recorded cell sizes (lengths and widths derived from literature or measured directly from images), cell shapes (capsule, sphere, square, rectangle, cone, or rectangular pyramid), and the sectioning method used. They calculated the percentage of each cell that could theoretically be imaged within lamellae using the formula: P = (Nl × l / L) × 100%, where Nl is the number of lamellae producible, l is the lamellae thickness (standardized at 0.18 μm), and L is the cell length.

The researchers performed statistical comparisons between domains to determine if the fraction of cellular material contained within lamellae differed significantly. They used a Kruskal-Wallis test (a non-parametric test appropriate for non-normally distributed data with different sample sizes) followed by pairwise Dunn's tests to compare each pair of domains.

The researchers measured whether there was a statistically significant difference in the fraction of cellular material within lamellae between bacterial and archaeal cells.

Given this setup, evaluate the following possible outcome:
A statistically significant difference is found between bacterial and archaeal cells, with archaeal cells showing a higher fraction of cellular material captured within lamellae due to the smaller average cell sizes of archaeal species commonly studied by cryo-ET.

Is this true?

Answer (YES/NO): NO